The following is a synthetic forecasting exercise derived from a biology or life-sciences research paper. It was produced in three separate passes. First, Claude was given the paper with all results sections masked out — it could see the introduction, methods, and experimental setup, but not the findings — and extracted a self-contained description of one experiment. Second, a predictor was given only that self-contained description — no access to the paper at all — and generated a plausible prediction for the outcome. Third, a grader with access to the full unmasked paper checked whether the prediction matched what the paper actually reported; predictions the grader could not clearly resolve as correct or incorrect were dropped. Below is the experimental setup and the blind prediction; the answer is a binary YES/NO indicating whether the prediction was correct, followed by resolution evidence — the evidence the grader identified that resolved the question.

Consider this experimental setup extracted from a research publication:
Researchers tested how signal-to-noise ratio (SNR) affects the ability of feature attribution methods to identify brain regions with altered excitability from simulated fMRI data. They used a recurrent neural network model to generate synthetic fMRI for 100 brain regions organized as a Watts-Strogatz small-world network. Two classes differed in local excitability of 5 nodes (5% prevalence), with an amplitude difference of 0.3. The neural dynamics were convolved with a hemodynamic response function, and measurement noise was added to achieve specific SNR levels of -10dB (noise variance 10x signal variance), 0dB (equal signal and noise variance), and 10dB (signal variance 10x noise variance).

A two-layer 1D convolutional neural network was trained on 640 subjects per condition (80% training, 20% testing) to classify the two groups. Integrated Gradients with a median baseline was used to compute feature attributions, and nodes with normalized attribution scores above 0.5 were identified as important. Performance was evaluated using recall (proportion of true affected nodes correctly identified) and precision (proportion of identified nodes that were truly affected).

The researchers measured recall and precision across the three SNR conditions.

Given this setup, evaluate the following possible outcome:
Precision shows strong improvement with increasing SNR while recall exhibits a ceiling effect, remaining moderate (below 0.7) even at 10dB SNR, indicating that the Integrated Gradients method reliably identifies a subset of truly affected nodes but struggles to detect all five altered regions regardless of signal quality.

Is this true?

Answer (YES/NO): NO